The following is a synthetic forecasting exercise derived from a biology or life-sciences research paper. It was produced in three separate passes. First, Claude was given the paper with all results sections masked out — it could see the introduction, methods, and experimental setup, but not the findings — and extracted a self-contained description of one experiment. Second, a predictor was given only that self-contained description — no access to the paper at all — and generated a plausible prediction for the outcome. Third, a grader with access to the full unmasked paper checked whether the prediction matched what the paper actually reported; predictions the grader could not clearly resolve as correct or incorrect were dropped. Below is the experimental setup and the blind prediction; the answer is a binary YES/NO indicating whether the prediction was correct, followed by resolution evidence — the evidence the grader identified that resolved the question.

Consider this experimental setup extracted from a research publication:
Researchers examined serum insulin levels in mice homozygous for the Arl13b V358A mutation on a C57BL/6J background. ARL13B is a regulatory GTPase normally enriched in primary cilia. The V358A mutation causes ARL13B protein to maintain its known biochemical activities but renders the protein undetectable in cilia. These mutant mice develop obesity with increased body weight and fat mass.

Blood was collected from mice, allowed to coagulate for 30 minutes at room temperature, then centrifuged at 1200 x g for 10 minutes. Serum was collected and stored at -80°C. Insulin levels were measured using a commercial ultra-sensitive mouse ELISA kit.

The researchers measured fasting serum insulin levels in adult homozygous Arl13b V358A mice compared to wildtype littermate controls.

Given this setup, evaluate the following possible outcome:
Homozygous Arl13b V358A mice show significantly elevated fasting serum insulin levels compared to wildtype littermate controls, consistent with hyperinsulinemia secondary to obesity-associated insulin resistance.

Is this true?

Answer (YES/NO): YES